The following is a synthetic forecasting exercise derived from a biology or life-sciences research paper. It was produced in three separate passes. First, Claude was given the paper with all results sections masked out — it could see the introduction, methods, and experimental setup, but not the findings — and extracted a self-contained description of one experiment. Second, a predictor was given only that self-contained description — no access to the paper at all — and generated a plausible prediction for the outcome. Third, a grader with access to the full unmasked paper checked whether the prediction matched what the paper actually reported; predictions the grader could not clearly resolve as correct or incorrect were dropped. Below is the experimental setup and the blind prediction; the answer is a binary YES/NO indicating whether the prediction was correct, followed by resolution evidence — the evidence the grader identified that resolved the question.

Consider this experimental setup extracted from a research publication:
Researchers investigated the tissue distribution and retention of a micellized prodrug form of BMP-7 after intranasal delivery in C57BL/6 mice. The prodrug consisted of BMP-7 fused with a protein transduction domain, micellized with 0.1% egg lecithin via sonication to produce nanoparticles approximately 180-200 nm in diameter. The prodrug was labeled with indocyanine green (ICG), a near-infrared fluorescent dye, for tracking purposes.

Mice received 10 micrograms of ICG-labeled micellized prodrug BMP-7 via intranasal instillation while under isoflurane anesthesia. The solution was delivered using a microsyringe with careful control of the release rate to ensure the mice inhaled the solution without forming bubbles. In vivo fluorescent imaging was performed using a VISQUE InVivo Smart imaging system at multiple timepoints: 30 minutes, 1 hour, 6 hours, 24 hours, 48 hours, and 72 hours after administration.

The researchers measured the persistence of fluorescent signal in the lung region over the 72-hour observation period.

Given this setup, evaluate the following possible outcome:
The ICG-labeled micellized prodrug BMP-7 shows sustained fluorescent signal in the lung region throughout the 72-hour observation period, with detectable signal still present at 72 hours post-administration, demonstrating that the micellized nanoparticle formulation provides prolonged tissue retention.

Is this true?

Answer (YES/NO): YES